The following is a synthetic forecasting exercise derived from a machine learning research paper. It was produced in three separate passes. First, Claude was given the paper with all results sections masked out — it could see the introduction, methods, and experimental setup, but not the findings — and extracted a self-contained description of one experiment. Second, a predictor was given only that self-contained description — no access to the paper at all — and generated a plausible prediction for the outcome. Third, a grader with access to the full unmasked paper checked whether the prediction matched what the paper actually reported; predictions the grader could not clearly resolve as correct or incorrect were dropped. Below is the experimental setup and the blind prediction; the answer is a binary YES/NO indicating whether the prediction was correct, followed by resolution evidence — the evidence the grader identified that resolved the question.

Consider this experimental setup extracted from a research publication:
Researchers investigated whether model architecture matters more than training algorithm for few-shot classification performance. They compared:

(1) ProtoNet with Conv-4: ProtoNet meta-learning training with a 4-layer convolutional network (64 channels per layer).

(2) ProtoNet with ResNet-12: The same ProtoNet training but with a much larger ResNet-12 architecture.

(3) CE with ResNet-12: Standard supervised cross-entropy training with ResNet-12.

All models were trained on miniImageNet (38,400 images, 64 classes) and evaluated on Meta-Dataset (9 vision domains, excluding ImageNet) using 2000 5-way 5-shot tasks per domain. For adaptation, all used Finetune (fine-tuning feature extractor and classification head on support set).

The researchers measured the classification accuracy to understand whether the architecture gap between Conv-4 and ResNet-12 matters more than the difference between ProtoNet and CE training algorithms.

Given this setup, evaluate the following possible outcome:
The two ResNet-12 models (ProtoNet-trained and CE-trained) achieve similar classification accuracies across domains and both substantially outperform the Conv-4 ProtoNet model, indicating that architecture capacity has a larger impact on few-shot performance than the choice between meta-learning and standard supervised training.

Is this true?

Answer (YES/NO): YES